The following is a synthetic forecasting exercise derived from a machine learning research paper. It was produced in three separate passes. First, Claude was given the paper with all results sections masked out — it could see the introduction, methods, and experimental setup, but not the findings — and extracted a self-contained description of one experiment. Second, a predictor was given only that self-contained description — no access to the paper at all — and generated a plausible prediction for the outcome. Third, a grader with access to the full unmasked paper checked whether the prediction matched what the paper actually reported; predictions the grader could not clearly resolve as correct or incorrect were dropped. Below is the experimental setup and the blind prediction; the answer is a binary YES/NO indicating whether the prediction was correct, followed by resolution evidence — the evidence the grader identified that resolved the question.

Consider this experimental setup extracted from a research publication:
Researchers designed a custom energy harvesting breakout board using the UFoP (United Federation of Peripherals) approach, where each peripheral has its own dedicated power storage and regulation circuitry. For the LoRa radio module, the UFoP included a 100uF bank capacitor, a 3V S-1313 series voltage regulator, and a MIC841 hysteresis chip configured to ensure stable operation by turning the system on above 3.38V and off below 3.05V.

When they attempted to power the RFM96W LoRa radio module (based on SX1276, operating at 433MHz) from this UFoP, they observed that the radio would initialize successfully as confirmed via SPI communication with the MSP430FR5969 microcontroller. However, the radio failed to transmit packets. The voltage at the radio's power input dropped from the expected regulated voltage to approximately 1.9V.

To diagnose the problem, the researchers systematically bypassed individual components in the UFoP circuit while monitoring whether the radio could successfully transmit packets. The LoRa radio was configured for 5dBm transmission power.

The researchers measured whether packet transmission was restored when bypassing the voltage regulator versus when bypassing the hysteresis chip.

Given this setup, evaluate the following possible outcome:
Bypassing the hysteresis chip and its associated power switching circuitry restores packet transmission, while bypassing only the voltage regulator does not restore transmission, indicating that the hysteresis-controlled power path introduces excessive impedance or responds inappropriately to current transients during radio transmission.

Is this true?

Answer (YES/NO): YES